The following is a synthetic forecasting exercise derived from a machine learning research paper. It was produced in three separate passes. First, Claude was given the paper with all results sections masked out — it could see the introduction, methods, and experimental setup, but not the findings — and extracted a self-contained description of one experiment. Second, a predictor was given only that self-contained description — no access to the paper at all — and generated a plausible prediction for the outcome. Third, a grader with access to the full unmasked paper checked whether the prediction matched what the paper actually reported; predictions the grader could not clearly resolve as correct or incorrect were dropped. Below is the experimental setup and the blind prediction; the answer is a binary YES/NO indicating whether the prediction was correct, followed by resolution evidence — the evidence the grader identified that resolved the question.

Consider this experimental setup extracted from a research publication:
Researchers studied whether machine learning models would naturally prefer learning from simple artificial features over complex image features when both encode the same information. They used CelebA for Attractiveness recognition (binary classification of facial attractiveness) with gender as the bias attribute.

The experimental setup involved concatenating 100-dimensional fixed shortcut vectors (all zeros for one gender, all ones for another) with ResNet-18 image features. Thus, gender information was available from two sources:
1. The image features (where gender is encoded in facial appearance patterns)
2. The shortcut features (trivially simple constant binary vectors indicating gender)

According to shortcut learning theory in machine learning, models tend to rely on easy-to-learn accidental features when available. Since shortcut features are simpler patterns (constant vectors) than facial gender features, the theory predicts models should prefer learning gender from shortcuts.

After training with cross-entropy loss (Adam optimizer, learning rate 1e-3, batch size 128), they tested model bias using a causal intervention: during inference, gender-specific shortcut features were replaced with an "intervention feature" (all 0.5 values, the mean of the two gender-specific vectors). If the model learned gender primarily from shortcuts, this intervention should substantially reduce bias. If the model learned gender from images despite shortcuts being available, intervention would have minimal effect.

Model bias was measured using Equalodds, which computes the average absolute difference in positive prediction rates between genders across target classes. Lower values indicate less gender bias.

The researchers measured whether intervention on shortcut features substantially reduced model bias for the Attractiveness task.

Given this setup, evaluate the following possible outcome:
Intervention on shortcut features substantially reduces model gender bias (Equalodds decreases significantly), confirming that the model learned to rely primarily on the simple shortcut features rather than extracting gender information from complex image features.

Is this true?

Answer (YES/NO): NO